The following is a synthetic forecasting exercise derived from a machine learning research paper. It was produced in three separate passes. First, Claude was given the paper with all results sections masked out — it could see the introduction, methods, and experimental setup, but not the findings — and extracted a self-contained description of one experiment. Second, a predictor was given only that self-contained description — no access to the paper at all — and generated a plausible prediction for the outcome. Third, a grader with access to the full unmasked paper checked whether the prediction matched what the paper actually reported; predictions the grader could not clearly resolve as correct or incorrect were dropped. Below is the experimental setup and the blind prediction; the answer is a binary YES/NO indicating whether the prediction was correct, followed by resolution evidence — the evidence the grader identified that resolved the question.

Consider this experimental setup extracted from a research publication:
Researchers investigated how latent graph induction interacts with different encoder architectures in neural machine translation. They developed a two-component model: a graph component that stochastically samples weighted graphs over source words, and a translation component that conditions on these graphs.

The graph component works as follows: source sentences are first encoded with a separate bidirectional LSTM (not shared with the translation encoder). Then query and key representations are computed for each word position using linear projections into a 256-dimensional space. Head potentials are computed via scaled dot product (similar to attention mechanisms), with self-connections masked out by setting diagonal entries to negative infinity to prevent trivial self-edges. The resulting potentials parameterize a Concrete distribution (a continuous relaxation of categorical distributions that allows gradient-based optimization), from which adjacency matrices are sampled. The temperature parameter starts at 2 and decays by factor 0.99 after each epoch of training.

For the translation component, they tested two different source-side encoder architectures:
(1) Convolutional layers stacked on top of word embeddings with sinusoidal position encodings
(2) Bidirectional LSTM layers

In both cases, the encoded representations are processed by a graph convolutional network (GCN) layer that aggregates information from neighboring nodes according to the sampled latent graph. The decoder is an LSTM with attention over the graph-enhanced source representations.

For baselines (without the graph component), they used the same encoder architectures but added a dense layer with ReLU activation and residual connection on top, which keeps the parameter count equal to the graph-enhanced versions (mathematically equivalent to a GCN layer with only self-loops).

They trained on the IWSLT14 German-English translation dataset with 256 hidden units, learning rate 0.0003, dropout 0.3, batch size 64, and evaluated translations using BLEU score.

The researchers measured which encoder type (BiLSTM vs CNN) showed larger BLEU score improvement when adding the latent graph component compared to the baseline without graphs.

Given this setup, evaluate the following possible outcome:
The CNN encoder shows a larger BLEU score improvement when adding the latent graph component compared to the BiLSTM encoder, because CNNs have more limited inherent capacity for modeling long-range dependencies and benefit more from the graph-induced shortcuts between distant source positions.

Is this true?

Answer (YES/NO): YES